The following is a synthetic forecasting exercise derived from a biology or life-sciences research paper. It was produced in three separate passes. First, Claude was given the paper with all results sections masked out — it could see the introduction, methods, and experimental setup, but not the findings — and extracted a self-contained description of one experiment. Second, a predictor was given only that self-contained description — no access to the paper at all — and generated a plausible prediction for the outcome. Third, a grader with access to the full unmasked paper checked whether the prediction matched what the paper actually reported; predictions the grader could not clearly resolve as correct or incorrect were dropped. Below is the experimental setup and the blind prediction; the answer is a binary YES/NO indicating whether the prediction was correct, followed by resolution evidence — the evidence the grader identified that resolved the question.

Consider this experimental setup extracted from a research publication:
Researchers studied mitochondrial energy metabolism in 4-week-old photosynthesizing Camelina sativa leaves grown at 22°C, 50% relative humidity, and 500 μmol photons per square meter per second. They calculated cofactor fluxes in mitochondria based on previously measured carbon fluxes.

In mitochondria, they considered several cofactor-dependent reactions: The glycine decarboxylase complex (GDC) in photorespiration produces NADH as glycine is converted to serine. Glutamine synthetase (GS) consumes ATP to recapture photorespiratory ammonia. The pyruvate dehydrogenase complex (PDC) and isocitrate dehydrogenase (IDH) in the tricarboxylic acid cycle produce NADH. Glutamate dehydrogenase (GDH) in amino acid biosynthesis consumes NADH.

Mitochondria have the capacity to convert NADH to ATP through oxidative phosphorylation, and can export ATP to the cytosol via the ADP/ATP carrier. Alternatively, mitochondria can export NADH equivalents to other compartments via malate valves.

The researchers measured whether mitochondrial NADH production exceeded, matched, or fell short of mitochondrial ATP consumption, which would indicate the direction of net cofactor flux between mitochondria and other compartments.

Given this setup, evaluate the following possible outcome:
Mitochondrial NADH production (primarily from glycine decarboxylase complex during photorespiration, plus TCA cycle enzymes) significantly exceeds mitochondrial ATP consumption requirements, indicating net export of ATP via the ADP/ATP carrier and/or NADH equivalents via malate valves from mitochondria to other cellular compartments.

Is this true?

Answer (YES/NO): YES